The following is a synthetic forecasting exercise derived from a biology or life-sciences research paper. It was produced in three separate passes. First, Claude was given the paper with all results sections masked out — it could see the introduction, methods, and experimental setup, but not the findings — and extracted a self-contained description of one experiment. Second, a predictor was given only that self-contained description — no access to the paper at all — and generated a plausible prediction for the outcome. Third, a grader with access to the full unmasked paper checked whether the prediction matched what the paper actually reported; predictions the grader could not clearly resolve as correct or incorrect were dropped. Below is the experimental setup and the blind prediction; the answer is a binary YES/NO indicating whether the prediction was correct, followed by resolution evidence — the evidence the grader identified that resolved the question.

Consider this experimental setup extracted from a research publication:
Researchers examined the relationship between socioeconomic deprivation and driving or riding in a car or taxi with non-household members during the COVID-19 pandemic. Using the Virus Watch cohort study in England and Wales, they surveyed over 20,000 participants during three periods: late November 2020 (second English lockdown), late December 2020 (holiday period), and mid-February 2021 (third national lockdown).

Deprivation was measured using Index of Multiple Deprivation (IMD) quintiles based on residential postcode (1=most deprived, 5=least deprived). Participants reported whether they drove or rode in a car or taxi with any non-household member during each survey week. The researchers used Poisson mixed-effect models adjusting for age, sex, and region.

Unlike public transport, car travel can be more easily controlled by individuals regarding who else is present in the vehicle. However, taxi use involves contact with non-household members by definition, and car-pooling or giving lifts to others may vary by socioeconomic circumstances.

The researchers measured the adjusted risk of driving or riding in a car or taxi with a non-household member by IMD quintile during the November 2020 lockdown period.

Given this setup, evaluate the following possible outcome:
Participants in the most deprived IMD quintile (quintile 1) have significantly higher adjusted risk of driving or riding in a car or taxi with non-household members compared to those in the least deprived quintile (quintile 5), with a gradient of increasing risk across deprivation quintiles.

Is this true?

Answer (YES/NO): YES